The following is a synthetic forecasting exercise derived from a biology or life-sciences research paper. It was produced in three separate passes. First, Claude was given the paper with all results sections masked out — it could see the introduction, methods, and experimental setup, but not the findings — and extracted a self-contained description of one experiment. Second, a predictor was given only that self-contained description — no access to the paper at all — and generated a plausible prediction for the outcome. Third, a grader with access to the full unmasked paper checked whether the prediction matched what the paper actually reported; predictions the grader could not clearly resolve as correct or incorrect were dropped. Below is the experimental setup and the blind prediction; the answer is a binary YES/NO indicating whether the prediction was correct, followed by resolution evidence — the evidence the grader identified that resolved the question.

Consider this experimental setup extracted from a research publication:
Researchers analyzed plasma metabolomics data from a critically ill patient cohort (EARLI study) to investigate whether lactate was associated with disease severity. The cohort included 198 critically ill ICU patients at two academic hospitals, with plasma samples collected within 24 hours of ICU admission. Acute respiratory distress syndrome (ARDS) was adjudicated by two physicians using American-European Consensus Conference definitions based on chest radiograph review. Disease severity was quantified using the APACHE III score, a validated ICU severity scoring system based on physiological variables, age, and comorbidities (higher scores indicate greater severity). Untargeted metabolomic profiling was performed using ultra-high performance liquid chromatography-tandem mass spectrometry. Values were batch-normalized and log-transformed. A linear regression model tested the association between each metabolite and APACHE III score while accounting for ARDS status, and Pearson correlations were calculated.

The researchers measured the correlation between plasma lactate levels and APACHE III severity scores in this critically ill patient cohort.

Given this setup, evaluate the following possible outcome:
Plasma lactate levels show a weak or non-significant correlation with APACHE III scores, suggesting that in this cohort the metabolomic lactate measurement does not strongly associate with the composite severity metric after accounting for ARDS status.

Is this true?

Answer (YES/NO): NO